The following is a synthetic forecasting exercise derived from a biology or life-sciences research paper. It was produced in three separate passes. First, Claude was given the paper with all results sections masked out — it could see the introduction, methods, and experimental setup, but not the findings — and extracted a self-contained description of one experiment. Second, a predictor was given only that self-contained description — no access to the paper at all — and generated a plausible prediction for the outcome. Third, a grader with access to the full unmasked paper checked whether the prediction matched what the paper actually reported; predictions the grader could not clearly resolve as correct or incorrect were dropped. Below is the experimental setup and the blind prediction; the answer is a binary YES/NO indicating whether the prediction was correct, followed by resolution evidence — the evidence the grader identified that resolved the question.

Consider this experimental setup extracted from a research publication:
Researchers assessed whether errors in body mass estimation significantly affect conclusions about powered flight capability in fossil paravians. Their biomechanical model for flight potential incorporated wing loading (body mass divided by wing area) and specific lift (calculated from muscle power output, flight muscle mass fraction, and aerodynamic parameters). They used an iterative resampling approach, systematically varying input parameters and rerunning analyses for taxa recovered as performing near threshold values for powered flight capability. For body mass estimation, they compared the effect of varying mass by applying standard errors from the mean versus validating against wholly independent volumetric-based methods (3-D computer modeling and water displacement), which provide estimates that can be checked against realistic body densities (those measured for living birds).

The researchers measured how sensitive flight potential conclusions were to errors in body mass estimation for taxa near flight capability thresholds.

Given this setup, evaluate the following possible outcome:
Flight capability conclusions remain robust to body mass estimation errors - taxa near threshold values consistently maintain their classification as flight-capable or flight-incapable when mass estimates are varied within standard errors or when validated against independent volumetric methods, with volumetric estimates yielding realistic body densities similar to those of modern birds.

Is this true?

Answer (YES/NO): YES